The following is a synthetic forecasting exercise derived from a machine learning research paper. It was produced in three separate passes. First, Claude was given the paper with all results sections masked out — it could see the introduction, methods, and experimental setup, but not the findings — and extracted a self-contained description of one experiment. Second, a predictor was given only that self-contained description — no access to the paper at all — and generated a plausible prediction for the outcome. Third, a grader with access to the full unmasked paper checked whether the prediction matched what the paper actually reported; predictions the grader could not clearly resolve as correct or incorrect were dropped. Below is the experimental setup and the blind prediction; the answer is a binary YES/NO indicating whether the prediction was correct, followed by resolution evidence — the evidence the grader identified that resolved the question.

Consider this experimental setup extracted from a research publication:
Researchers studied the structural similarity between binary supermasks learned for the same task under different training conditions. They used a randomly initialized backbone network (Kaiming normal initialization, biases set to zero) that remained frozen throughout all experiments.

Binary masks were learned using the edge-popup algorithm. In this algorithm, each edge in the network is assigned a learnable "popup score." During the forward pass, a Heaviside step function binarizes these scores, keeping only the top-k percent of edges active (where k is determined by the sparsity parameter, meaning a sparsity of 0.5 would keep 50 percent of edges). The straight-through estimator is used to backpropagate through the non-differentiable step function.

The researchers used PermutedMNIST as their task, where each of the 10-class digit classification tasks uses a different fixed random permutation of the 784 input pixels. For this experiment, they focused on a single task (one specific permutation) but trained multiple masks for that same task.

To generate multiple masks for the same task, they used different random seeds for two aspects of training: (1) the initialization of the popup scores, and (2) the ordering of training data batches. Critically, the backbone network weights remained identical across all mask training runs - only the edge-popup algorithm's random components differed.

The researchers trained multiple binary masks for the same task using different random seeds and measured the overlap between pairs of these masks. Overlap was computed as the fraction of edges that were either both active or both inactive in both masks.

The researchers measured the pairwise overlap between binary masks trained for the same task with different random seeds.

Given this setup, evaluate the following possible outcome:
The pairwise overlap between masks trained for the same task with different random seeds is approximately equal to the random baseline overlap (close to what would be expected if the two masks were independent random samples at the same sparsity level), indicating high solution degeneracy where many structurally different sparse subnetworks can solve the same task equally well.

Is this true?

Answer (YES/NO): YES